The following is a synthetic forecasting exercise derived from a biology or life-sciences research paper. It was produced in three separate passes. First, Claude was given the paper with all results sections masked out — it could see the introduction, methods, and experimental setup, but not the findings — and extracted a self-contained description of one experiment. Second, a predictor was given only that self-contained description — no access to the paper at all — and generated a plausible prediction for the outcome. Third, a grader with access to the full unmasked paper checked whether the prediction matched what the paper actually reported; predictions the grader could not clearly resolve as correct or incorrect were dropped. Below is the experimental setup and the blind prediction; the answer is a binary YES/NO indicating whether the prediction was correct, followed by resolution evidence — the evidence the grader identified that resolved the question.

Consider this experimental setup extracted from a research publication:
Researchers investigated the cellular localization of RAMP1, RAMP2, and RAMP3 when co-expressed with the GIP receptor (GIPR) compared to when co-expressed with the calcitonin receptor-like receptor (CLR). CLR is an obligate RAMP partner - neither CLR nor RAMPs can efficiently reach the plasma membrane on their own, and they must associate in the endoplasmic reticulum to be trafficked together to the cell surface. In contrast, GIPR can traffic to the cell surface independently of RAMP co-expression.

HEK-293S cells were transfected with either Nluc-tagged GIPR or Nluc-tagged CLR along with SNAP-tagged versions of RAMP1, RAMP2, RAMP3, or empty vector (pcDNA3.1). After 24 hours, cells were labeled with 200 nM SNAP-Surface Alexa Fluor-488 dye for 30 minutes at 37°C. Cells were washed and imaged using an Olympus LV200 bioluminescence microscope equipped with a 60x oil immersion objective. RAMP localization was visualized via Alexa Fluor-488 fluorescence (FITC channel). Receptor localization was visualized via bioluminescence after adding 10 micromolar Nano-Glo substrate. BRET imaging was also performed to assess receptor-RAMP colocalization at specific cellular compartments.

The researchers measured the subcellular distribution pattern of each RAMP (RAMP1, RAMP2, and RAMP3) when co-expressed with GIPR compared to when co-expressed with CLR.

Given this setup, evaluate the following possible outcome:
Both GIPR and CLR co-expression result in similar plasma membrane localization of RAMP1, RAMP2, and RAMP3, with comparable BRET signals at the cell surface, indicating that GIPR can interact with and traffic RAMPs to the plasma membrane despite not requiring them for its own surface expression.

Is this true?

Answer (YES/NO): YES